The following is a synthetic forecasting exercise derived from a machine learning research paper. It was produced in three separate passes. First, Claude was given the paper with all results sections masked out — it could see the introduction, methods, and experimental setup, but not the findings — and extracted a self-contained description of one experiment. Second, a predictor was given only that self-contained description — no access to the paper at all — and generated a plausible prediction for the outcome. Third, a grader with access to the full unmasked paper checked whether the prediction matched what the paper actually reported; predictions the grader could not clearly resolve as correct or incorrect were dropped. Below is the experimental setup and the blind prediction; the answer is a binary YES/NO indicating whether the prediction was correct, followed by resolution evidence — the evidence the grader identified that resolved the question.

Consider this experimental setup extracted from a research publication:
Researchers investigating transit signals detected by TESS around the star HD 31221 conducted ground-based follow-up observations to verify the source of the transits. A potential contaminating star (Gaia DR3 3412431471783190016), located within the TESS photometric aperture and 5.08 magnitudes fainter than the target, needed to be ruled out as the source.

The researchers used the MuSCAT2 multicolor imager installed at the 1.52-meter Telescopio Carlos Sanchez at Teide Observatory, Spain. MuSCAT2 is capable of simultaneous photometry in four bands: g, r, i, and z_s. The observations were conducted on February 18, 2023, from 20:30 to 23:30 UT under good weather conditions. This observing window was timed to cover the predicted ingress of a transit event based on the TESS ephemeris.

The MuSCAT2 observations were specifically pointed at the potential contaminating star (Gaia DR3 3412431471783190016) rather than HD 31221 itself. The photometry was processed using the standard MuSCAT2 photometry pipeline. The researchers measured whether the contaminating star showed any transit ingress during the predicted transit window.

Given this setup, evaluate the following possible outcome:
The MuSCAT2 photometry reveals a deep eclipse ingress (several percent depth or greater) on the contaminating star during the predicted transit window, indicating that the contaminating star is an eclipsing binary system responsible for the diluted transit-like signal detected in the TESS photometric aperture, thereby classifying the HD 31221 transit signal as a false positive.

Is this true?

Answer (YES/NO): NO